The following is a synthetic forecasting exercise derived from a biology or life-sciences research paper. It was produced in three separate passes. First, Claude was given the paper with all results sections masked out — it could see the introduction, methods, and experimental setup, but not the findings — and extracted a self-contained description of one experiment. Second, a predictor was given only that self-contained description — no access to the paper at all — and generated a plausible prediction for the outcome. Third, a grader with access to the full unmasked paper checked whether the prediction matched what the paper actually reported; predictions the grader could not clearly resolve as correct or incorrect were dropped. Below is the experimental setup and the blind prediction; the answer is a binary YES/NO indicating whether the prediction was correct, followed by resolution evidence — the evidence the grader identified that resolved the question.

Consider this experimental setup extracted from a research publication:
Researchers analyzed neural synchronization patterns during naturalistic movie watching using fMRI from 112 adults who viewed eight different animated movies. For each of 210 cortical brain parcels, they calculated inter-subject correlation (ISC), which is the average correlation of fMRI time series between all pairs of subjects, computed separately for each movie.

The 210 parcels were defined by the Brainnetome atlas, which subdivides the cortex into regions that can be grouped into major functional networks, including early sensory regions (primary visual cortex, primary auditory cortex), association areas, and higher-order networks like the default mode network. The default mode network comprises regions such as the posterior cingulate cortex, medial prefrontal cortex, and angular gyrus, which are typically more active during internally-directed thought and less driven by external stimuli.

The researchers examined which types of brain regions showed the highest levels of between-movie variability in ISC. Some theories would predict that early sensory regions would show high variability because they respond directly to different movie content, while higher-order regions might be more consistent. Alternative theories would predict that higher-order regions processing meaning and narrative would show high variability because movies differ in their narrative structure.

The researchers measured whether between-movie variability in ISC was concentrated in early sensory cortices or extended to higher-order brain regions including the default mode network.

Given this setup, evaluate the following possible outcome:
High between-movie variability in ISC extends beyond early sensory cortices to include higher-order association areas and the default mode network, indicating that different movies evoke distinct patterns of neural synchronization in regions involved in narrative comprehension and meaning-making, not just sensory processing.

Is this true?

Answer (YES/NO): YES